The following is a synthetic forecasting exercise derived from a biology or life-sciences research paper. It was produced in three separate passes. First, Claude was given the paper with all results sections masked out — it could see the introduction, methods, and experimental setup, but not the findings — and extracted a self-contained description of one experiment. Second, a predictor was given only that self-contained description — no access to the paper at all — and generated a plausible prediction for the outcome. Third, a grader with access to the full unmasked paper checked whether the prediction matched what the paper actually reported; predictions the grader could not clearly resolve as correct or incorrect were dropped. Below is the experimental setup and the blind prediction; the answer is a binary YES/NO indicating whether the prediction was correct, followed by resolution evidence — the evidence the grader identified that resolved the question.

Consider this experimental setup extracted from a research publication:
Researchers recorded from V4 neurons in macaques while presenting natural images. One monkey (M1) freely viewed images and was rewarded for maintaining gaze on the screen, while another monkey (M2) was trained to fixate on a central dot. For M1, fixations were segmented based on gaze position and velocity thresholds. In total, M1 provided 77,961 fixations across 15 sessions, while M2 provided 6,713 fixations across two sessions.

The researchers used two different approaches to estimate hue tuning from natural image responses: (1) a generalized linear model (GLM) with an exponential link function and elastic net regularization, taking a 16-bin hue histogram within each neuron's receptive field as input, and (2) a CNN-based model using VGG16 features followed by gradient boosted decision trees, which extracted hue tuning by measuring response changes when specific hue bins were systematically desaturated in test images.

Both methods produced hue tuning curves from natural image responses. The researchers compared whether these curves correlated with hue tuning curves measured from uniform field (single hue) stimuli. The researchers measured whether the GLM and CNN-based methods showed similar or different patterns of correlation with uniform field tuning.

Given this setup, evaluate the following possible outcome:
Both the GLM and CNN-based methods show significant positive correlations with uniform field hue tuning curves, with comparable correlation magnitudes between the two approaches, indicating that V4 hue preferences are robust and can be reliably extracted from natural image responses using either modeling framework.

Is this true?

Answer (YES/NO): NO